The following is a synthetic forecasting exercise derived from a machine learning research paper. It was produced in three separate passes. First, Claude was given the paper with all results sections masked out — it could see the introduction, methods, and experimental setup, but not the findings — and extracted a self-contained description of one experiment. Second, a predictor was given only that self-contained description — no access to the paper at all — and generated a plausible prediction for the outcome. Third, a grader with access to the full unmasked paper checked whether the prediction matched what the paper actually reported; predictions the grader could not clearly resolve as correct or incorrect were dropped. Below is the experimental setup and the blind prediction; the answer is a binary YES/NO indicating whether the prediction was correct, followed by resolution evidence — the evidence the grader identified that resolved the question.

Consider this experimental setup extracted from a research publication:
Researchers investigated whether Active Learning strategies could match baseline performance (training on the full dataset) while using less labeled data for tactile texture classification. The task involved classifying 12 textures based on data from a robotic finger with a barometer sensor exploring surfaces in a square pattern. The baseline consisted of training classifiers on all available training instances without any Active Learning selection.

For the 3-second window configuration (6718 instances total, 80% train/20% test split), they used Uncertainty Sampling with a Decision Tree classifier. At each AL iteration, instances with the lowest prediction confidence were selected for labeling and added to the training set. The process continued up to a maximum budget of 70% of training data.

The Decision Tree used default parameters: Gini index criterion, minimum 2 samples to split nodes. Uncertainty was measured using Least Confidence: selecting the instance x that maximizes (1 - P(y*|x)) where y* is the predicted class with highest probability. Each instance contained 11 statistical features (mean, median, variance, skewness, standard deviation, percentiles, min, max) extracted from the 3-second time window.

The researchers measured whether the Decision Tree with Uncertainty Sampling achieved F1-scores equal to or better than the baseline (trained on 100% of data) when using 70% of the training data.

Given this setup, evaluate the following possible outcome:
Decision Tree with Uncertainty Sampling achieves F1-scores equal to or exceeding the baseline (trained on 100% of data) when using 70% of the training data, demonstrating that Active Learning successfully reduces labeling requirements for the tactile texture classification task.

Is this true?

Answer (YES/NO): NO